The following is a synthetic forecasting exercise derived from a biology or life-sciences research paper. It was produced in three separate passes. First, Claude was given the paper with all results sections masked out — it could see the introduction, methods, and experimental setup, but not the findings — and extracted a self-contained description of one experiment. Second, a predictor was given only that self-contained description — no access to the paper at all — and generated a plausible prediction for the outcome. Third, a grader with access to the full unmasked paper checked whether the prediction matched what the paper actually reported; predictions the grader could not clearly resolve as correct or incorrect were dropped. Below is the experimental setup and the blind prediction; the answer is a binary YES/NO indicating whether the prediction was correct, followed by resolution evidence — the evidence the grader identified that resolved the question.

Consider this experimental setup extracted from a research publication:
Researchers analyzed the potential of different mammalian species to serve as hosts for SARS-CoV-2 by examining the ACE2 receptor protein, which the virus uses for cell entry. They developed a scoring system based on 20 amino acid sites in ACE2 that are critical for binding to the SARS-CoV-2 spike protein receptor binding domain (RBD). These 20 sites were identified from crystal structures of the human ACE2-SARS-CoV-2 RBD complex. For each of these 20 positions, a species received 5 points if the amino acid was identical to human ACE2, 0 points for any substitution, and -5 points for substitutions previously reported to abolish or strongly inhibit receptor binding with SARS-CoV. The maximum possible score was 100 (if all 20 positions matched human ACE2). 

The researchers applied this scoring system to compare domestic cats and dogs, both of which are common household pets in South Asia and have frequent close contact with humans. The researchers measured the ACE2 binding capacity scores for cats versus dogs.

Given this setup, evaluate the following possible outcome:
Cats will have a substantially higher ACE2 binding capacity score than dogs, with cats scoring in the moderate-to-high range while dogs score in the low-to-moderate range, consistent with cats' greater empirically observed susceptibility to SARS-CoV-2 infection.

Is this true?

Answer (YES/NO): NO